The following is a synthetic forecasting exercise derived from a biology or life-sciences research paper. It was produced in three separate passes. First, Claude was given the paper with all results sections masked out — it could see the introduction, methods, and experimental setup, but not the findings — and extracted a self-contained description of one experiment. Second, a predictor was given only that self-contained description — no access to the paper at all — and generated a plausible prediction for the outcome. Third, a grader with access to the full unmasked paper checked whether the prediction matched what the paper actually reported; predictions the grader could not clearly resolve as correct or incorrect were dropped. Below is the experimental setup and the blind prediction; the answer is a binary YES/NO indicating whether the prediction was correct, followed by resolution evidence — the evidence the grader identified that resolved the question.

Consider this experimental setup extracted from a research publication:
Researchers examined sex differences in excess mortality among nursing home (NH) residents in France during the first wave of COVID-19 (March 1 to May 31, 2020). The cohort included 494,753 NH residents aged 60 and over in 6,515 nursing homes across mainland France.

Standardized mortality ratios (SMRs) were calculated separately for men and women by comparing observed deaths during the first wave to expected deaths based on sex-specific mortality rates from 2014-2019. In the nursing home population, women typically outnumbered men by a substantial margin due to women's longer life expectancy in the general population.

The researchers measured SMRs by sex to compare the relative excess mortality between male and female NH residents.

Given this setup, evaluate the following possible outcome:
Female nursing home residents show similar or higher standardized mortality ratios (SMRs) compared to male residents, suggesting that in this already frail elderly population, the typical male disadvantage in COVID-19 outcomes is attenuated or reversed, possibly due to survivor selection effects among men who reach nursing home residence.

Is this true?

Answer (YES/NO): NO